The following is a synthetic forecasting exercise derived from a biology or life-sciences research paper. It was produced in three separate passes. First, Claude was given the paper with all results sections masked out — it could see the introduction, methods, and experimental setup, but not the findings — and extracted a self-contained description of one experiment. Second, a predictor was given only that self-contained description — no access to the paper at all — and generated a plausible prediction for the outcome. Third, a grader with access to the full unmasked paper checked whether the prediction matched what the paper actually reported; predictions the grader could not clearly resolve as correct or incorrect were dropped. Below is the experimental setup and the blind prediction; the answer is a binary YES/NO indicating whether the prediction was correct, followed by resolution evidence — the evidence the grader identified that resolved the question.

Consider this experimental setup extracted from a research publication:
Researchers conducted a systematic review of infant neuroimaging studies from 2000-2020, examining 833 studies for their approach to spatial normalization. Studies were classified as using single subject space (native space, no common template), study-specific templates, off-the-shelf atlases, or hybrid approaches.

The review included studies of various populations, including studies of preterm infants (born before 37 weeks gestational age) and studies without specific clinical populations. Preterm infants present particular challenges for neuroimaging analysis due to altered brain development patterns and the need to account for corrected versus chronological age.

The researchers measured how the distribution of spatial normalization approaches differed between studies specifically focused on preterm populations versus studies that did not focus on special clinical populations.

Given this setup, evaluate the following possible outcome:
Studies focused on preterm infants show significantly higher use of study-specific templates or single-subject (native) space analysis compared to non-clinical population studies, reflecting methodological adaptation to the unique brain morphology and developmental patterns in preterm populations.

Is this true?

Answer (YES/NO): YES